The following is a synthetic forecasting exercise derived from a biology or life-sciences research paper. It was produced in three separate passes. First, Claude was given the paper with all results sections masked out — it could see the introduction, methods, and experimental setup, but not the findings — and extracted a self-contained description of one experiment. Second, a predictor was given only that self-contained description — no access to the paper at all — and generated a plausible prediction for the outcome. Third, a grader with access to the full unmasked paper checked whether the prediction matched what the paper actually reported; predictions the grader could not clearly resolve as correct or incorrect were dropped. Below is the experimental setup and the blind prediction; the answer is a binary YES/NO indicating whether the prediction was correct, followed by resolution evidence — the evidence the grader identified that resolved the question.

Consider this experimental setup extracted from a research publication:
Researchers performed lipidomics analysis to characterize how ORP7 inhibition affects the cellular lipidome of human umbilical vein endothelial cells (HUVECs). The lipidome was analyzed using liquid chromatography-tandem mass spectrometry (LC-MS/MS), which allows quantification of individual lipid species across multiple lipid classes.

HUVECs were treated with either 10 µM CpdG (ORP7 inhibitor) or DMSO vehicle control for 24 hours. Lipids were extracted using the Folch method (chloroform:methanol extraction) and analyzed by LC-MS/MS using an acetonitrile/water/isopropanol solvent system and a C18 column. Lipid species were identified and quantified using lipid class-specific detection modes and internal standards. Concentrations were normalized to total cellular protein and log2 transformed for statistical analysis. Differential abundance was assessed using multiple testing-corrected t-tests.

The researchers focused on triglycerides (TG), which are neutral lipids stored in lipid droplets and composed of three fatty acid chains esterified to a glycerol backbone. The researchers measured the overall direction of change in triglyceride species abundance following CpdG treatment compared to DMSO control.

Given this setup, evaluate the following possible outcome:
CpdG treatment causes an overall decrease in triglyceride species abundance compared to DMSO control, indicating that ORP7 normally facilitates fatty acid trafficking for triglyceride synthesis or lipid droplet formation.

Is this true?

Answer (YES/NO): NO